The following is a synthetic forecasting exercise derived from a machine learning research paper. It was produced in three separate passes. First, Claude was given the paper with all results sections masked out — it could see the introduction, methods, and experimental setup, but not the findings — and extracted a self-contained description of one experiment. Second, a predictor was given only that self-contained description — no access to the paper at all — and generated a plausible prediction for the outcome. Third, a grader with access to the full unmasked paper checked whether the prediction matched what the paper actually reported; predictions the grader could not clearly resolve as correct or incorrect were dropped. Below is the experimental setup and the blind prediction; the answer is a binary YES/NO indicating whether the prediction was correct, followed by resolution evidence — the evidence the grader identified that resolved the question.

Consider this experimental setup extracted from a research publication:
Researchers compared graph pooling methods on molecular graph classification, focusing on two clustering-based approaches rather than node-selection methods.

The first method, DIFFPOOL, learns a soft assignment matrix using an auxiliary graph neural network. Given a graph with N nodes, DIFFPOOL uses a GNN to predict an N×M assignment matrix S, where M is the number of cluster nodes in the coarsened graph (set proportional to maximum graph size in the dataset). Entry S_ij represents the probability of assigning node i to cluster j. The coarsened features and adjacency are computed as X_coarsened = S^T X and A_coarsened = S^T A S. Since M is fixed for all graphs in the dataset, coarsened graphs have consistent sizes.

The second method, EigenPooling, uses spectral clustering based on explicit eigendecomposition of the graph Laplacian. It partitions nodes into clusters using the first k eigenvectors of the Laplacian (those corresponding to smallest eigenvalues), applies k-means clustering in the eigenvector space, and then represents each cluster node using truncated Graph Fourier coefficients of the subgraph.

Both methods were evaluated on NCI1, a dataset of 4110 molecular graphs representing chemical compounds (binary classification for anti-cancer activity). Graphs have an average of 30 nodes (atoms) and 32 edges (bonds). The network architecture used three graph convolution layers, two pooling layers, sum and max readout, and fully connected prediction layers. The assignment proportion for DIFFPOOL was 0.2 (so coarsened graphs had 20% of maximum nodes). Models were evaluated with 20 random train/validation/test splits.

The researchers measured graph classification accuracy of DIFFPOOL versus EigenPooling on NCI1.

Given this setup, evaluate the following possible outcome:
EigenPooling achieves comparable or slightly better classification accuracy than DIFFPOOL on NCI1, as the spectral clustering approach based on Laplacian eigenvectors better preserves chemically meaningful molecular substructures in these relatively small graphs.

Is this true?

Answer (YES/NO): YES